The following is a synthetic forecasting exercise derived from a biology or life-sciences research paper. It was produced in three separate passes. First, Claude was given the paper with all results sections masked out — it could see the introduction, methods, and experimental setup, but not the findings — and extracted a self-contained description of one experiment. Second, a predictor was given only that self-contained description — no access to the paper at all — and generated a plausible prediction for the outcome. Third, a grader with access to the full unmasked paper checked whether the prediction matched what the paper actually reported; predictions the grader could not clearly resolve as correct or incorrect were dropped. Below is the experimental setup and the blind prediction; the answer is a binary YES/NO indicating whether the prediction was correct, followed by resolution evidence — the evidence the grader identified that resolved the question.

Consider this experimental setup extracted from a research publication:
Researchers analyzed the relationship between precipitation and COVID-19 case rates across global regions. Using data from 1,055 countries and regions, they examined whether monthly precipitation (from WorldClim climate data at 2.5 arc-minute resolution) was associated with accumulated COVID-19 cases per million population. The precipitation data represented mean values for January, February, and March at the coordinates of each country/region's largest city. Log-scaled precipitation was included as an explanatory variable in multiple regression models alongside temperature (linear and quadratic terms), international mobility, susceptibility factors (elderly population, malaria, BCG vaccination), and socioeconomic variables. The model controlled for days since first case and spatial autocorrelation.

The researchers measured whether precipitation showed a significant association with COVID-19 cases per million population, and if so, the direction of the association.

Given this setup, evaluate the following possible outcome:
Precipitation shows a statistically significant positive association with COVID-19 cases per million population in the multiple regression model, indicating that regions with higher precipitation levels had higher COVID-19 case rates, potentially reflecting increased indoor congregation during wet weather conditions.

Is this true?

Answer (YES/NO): YES